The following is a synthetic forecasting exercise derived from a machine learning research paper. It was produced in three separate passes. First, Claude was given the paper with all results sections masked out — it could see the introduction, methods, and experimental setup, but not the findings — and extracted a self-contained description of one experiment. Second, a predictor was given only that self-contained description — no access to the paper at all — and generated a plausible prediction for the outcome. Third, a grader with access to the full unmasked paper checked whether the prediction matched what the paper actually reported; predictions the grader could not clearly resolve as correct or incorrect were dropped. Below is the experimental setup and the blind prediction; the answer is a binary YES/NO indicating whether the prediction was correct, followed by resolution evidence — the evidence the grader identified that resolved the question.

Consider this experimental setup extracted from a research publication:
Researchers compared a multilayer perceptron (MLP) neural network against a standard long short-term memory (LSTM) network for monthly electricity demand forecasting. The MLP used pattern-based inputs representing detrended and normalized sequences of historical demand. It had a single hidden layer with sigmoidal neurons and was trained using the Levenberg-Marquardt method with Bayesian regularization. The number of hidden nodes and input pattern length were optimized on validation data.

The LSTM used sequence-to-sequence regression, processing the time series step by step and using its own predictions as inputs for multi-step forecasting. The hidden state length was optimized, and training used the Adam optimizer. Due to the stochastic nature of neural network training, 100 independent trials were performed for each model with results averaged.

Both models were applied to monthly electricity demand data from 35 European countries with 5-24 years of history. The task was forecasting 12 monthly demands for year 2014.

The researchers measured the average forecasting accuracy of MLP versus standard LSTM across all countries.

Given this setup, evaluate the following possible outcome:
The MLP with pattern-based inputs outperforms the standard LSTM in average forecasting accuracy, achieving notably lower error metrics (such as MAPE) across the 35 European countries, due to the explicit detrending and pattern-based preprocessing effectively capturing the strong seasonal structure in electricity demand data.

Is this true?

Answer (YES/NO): YES